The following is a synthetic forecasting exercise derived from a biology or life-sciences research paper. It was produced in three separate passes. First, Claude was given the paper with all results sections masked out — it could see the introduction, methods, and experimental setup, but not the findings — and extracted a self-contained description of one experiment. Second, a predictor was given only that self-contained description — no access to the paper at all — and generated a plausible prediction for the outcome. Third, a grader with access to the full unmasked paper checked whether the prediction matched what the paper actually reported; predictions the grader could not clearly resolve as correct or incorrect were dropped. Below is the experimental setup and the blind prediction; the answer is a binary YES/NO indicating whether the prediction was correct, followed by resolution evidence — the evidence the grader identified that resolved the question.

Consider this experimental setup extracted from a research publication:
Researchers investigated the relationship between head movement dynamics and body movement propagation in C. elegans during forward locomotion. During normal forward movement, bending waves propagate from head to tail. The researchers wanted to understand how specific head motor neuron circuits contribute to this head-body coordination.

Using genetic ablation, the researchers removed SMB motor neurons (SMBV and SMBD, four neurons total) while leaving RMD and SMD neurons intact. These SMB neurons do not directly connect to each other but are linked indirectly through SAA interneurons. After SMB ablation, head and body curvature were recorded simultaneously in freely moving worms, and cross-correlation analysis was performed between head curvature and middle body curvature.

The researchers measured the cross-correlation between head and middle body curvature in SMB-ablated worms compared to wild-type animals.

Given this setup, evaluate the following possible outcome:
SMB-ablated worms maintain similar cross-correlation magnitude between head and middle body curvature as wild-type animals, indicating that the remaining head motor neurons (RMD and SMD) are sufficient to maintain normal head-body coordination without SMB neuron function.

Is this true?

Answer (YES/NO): NO